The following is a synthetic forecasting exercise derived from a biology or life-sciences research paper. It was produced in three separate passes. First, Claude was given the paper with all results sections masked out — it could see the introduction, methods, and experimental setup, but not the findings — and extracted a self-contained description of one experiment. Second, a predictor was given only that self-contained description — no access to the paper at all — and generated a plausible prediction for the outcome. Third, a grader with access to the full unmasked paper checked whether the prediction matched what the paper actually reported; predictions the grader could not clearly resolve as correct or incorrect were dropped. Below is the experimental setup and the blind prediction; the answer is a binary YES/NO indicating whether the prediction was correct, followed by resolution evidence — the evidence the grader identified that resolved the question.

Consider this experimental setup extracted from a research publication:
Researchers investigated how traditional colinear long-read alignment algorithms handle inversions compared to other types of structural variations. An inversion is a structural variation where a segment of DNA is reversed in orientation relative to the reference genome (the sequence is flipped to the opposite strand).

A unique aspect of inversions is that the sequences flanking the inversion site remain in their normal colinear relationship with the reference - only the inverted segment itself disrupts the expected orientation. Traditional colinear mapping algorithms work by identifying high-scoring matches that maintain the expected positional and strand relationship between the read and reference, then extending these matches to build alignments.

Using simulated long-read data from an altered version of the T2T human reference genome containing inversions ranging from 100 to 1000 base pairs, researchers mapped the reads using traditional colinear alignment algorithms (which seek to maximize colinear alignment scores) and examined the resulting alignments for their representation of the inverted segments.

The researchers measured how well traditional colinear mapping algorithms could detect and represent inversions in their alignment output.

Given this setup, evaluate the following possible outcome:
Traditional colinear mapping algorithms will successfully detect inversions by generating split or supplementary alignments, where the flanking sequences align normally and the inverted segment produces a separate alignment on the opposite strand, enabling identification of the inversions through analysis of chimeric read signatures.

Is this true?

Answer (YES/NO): NO